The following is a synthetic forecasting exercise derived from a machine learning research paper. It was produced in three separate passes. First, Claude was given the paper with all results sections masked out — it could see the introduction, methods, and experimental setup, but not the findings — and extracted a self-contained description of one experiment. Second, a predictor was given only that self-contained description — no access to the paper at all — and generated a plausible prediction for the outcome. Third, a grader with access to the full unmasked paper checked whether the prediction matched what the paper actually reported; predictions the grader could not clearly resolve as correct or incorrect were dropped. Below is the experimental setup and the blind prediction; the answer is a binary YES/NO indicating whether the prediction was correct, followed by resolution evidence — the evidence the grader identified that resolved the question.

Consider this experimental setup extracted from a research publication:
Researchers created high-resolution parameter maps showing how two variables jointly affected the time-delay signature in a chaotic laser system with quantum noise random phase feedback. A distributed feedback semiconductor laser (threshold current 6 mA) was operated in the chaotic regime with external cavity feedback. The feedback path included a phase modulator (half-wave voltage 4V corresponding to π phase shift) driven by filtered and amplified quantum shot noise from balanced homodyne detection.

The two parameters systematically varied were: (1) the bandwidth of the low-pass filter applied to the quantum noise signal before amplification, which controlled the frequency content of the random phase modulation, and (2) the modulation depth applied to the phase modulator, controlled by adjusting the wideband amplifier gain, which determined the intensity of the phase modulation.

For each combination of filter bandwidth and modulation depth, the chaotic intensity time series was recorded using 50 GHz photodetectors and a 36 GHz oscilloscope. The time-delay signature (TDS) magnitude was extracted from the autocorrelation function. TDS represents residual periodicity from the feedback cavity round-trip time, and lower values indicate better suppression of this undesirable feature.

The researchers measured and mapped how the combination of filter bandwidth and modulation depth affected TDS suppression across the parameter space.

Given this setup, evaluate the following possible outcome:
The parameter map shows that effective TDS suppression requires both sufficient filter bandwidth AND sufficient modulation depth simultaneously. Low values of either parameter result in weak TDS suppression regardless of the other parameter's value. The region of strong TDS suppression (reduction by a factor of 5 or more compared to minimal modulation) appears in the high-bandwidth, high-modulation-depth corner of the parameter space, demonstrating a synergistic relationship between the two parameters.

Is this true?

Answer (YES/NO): YES